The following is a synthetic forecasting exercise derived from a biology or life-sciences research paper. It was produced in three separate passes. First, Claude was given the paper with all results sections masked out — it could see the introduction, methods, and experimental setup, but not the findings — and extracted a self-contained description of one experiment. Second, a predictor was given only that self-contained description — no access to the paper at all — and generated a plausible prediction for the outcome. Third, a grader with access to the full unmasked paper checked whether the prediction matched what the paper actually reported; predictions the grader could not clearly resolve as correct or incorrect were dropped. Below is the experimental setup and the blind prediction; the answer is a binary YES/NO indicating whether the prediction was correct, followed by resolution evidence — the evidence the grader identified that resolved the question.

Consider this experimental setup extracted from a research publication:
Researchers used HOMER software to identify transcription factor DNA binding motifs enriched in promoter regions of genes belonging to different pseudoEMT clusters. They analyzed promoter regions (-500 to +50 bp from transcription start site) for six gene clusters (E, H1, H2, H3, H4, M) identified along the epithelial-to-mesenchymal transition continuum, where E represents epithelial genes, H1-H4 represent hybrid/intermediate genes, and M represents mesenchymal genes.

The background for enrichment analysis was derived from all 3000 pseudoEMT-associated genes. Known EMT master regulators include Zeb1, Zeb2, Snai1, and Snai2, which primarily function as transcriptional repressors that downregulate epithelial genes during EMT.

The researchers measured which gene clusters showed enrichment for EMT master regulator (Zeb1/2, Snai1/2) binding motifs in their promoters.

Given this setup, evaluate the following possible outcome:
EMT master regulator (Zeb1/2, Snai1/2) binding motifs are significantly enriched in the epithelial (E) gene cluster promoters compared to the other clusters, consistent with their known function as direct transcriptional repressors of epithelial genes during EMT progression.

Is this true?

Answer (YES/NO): NO